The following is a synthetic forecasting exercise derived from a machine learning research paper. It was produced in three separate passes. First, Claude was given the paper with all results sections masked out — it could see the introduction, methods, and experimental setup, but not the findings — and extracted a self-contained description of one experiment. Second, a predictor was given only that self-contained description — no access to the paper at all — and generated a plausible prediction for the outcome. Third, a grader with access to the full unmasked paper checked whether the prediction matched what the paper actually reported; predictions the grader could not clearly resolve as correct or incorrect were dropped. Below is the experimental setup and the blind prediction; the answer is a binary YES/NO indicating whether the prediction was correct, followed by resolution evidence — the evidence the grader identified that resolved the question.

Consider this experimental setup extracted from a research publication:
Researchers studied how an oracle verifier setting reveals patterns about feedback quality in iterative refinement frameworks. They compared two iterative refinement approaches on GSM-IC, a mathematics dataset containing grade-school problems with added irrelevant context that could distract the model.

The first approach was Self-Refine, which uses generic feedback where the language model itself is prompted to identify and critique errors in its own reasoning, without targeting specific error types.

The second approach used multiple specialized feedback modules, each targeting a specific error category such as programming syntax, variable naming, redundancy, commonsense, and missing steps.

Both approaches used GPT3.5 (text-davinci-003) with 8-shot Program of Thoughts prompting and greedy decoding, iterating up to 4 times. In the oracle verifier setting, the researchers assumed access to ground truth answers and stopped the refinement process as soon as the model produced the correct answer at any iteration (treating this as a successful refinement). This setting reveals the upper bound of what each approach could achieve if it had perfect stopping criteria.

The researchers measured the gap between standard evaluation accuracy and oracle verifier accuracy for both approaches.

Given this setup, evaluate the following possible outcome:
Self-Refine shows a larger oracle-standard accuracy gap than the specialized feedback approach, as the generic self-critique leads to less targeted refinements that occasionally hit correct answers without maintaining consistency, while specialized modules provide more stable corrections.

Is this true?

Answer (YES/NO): NO